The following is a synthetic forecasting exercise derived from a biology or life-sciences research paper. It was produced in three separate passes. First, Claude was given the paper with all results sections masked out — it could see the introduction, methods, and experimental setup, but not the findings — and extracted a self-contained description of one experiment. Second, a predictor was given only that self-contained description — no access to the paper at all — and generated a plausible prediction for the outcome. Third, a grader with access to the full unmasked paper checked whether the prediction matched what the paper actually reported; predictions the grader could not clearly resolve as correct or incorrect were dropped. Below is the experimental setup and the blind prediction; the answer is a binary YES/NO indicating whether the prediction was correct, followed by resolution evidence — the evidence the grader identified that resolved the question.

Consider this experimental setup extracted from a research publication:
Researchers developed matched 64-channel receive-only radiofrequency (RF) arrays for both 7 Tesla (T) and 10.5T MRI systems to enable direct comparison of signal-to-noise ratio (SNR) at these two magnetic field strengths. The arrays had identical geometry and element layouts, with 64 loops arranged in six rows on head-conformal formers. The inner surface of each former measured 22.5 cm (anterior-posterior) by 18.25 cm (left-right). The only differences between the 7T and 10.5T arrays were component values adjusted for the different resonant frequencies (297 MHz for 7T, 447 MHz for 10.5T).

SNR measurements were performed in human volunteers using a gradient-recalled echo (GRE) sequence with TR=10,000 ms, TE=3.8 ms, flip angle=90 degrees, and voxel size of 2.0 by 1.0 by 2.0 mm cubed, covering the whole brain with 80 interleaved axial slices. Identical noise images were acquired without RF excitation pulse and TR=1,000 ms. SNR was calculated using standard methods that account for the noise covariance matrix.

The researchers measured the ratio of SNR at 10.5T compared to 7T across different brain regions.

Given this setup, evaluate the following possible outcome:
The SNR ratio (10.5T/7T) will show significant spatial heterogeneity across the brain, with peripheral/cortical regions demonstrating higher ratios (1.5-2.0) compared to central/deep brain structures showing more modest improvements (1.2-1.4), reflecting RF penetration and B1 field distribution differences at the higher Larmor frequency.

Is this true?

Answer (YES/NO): NO